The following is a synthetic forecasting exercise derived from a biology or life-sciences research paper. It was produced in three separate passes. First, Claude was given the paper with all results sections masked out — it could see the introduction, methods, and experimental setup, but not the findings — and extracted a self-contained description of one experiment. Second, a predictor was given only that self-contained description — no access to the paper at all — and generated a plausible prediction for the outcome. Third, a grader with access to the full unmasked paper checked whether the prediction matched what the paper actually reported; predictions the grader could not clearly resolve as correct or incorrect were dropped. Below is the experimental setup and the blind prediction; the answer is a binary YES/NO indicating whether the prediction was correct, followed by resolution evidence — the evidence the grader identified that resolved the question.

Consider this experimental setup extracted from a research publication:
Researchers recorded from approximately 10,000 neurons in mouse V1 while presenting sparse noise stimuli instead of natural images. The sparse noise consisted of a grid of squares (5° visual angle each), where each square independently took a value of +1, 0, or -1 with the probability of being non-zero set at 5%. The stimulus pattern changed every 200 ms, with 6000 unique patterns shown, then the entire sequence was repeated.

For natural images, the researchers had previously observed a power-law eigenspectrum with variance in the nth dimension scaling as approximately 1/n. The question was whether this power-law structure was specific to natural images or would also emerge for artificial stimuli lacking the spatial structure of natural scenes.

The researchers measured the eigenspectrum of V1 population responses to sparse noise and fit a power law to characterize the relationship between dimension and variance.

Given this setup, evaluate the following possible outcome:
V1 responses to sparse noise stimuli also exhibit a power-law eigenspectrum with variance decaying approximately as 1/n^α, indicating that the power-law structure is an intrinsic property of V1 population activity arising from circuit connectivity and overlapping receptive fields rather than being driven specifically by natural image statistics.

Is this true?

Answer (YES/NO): YES